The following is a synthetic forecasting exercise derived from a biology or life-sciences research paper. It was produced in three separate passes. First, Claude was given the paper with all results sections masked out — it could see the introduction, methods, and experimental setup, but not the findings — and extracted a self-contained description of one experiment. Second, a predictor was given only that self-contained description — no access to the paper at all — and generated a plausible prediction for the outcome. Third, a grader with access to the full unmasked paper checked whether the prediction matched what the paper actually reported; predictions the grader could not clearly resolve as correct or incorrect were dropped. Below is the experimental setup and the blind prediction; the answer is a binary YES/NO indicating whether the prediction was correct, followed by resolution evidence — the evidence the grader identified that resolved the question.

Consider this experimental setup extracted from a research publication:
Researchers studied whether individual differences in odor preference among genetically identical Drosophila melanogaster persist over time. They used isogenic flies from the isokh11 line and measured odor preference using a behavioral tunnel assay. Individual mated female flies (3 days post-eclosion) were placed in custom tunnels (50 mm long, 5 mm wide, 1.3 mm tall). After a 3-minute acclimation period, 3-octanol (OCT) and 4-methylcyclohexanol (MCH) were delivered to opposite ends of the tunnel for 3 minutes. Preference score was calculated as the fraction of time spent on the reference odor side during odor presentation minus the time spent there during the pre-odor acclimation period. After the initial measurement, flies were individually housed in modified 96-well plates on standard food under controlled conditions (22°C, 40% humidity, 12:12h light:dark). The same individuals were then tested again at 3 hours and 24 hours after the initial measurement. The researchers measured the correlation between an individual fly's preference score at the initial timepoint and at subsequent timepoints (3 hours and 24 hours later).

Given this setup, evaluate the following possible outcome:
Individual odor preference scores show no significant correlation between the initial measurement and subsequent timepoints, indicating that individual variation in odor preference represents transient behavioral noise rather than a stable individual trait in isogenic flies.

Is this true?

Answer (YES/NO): NO